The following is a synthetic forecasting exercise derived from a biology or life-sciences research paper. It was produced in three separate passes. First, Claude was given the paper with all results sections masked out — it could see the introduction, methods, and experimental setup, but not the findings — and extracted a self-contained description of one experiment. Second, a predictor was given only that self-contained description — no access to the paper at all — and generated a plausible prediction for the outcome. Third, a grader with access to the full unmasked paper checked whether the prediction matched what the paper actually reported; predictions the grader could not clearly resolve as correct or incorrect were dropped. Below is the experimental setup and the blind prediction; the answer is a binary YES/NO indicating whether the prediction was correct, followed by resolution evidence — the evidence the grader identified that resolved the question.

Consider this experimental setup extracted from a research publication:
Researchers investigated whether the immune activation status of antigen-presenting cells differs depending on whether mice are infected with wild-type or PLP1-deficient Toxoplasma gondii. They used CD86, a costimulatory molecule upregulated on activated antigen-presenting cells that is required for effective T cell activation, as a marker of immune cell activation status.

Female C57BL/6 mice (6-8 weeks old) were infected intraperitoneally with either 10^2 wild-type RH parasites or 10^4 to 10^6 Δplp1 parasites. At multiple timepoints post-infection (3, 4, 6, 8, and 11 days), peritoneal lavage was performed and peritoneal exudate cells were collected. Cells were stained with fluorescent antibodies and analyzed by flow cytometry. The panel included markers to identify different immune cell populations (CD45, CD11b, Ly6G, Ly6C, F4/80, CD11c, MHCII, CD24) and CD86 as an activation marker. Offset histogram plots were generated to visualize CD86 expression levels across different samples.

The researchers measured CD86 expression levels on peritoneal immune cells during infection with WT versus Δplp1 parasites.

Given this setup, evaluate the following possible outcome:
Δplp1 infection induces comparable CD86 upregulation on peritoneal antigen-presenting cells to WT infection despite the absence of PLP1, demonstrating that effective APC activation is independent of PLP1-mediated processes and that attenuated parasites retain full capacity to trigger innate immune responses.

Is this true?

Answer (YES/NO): NO